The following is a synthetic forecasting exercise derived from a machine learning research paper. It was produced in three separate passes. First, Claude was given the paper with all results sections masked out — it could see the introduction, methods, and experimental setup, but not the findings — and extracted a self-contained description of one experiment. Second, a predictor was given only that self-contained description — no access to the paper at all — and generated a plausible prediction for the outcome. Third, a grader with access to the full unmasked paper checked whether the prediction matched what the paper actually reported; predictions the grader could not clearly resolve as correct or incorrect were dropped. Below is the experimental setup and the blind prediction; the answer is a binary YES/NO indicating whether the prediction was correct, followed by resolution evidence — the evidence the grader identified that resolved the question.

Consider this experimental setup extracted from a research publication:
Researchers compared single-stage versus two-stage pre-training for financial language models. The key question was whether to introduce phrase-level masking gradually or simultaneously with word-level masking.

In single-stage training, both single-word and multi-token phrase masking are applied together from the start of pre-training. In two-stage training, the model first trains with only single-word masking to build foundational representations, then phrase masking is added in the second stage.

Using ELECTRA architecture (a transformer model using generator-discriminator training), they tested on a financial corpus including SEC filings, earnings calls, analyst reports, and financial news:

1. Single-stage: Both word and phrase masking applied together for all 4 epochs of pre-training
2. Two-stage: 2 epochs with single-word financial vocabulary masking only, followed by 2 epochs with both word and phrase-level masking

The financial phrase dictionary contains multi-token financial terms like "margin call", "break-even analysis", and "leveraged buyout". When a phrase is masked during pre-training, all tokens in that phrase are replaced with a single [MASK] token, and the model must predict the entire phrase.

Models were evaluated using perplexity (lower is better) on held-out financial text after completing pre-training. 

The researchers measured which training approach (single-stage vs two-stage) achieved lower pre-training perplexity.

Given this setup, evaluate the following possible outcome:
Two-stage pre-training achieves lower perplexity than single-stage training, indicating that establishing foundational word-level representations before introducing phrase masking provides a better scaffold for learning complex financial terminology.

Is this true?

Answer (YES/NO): YES